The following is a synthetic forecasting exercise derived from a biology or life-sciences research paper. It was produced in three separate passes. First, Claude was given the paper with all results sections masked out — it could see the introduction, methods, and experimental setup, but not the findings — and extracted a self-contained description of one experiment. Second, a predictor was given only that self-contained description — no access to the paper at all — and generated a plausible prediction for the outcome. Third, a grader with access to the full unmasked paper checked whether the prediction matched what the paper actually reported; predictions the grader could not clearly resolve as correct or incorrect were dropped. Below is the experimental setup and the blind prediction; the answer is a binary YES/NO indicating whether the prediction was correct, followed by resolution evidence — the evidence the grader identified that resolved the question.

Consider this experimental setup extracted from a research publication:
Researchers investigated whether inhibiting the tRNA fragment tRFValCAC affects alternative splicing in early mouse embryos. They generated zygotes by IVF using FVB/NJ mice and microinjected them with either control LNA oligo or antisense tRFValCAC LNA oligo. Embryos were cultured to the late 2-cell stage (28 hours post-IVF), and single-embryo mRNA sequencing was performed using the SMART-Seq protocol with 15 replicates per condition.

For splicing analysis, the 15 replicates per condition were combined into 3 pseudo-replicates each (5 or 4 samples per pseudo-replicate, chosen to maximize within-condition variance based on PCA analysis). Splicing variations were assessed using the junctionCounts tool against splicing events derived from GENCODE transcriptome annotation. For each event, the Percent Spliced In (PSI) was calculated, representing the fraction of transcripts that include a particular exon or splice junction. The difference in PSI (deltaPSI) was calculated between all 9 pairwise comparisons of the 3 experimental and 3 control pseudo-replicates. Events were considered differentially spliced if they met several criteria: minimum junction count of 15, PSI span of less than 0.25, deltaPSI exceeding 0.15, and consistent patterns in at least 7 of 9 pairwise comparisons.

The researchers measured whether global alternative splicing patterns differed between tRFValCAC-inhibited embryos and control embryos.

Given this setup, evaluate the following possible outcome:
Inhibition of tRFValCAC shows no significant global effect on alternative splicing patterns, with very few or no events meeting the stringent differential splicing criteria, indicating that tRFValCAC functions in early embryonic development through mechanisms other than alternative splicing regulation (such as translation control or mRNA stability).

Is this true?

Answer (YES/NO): NO